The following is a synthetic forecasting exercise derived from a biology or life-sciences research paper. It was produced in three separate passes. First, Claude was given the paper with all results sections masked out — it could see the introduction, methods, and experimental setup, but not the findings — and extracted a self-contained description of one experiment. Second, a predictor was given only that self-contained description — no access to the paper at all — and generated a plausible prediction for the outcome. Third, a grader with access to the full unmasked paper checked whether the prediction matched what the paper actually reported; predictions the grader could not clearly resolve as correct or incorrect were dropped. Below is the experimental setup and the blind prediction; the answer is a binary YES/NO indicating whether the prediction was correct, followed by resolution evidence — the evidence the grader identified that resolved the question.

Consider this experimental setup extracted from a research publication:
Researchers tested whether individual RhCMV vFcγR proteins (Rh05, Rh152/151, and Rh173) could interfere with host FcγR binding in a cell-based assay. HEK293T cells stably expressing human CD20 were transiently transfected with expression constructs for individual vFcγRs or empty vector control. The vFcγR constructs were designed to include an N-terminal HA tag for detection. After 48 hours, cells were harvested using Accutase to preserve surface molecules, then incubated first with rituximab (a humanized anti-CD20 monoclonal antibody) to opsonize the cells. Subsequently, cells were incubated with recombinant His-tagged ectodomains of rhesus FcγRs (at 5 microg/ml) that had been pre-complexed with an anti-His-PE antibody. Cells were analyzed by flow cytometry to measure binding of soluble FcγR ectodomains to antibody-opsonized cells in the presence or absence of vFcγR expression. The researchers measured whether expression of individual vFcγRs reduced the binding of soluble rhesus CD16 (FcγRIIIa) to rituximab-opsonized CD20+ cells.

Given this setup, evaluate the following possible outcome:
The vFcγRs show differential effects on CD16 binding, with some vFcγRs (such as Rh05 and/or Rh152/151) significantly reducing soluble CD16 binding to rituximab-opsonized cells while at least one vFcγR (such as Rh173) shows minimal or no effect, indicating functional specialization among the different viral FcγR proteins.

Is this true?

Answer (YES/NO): NO